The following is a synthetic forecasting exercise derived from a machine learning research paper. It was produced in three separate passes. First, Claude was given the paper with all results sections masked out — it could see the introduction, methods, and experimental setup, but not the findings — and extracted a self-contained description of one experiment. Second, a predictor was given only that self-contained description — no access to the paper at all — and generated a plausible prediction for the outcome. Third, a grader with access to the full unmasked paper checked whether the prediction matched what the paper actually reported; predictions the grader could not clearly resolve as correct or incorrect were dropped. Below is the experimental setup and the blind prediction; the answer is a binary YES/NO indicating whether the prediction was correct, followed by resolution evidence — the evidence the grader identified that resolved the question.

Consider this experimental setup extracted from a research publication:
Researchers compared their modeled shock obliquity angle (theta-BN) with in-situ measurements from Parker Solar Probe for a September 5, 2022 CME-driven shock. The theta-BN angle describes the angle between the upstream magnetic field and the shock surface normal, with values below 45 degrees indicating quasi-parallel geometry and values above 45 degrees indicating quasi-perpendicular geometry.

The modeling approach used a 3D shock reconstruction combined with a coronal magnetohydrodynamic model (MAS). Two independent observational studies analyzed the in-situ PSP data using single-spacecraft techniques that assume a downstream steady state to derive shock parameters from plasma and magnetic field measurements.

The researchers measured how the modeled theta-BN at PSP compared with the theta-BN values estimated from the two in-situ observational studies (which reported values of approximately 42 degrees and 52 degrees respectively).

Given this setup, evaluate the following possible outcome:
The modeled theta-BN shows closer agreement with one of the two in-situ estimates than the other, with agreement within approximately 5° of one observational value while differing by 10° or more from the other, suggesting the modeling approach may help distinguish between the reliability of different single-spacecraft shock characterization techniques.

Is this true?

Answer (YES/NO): NO